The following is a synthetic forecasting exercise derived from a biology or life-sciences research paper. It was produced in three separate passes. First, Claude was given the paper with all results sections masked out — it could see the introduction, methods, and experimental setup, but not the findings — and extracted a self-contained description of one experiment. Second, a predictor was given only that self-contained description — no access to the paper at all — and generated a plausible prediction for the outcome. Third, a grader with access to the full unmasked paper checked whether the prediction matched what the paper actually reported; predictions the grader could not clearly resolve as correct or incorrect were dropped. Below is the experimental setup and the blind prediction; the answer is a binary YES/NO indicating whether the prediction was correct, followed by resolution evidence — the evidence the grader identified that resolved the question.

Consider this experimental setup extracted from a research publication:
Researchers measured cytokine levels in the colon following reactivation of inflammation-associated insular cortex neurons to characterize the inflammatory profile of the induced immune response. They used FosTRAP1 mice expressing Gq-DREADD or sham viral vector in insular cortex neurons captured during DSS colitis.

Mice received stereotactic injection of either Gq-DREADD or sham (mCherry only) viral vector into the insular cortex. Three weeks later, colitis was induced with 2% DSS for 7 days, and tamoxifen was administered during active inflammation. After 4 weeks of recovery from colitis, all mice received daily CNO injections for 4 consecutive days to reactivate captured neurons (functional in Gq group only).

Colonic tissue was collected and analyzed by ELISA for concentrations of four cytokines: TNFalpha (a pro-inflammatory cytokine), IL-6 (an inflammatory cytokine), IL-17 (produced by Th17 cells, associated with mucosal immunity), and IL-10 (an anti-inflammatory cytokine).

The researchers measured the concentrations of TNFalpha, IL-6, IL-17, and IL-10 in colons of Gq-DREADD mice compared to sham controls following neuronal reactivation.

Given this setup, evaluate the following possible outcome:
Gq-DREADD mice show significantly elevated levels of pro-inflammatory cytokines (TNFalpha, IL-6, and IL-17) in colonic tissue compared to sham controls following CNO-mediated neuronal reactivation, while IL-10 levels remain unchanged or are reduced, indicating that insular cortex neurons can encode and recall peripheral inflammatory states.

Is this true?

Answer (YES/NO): NO